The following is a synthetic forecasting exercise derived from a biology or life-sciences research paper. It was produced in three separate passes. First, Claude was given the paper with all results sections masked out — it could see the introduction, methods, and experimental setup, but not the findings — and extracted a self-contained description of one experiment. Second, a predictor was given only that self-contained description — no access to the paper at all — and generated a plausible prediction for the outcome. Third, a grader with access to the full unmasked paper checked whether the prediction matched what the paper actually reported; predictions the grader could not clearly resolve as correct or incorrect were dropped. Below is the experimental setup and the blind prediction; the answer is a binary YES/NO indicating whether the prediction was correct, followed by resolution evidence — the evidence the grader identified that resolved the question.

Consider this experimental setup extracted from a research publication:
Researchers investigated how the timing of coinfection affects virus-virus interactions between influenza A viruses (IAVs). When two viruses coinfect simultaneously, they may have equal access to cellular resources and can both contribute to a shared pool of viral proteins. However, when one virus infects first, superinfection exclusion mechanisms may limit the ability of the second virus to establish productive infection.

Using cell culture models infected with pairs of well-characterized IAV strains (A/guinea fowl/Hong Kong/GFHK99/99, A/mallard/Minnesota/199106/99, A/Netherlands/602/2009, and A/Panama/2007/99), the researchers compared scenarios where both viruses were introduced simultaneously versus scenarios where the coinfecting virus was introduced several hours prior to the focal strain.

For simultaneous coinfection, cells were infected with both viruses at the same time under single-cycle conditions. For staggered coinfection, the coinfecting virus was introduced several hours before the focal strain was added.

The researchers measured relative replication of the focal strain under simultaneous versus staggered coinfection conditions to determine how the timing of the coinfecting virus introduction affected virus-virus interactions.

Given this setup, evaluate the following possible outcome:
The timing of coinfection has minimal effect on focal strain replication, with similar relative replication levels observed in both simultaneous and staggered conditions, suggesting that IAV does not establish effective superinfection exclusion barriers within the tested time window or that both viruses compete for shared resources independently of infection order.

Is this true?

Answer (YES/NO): NO